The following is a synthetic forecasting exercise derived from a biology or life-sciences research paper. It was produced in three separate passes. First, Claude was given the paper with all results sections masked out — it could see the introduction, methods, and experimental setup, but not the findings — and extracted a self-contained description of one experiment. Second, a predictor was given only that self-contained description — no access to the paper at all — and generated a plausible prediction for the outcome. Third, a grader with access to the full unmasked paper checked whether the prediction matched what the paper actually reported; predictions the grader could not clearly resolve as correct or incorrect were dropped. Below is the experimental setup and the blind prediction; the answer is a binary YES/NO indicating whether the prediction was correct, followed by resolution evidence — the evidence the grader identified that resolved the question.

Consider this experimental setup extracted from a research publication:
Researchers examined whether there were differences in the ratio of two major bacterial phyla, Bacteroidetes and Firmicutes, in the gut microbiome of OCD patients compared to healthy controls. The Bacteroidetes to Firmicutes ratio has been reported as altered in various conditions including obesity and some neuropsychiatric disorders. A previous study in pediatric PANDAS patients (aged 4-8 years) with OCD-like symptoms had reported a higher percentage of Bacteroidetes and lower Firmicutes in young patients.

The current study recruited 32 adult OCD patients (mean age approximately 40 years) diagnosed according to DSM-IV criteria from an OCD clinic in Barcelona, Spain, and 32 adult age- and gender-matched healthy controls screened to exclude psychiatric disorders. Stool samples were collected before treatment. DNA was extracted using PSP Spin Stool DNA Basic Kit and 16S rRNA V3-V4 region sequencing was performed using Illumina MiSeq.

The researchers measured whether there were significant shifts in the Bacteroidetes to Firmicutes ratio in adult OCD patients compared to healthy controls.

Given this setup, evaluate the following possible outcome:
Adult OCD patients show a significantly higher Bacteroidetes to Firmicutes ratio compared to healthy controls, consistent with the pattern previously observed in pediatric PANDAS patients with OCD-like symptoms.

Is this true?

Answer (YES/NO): NO